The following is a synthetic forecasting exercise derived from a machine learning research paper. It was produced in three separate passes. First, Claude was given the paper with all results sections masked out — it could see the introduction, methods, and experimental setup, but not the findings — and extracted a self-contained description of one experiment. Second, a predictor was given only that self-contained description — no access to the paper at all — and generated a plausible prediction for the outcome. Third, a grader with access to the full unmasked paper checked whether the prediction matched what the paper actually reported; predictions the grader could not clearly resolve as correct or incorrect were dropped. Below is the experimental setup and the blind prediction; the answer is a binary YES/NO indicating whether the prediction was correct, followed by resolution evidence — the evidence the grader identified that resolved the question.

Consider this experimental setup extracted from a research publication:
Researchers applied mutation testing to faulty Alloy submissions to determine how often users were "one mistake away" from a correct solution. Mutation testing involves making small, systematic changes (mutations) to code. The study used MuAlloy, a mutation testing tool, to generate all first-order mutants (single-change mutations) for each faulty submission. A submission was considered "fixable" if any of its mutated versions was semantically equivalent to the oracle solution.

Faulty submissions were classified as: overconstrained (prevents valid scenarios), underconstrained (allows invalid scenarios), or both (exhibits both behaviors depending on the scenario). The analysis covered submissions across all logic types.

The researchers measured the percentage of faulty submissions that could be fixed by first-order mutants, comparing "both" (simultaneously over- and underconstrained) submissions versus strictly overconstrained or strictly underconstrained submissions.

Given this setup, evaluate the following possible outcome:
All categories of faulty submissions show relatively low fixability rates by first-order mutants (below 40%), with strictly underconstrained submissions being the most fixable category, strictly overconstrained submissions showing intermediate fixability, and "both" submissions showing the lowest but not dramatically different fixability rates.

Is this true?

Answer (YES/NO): NO